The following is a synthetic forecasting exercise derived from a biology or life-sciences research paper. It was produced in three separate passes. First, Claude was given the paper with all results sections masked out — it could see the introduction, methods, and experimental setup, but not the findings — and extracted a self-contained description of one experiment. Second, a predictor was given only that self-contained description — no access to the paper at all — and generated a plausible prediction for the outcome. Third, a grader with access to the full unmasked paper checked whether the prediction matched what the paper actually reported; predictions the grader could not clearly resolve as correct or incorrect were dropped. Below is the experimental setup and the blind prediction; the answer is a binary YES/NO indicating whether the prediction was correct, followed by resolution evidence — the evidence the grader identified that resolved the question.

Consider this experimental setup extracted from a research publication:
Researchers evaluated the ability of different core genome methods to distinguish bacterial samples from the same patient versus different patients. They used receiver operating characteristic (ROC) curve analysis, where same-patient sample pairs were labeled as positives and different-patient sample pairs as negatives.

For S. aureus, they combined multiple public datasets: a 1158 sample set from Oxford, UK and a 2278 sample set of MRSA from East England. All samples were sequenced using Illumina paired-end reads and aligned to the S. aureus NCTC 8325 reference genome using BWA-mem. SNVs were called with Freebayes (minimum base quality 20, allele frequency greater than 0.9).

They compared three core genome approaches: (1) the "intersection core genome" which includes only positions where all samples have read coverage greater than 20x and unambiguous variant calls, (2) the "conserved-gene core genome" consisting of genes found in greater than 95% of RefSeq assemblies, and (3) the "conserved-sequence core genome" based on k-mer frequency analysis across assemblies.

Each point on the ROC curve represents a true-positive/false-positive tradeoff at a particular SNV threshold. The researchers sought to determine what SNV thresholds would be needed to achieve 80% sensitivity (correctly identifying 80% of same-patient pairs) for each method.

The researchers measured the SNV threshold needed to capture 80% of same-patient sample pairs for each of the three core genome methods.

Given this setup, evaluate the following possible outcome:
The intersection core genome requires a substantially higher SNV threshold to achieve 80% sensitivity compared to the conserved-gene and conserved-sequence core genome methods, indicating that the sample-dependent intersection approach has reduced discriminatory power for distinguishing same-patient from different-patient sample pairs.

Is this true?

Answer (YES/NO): NO